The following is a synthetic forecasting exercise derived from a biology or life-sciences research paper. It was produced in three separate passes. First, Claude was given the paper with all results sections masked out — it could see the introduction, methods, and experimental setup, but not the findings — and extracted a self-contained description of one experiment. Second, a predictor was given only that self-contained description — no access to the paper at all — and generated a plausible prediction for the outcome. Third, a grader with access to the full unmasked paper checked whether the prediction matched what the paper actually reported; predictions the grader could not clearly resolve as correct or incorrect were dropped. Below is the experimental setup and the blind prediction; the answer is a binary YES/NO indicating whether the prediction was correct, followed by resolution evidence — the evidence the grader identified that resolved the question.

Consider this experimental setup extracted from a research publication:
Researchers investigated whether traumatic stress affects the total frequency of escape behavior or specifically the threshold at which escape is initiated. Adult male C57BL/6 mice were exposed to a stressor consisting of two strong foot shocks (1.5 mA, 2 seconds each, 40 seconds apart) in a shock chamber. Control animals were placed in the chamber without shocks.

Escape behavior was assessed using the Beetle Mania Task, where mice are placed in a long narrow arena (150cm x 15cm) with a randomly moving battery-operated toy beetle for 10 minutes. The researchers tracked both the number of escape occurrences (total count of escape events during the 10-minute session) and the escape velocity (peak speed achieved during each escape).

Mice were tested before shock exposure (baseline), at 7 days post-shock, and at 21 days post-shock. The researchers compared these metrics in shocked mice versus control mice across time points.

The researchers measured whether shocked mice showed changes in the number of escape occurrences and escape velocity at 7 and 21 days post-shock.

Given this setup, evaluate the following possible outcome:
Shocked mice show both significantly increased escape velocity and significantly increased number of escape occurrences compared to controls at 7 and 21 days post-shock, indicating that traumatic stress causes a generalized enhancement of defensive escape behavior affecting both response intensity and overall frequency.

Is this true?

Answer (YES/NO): YES